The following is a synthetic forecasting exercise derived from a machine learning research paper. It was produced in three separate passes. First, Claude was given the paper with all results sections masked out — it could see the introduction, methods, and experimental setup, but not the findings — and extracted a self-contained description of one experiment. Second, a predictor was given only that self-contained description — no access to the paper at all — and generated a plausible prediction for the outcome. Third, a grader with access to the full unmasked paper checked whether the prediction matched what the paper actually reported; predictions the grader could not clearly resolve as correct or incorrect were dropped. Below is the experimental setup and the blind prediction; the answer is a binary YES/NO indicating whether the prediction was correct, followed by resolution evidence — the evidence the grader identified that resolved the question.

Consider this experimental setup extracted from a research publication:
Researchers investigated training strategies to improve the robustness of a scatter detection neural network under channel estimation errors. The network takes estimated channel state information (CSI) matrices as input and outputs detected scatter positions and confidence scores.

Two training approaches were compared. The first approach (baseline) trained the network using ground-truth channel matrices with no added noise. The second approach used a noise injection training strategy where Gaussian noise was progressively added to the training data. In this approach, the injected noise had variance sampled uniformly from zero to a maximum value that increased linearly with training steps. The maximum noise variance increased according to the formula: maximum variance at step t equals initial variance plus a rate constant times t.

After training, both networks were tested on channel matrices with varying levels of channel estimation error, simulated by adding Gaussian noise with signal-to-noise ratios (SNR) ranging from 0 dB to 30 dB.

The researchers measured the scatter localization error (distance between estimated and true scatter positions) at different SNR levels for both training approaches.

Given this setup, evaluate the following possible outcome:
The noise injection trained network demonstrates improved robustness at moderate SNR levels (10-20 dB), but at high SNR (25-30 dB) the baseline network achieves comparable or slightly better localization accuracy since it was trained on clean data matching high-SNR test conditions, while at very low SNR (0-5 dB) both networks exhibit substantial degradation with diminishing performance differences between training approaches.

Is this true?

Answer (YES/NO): NO